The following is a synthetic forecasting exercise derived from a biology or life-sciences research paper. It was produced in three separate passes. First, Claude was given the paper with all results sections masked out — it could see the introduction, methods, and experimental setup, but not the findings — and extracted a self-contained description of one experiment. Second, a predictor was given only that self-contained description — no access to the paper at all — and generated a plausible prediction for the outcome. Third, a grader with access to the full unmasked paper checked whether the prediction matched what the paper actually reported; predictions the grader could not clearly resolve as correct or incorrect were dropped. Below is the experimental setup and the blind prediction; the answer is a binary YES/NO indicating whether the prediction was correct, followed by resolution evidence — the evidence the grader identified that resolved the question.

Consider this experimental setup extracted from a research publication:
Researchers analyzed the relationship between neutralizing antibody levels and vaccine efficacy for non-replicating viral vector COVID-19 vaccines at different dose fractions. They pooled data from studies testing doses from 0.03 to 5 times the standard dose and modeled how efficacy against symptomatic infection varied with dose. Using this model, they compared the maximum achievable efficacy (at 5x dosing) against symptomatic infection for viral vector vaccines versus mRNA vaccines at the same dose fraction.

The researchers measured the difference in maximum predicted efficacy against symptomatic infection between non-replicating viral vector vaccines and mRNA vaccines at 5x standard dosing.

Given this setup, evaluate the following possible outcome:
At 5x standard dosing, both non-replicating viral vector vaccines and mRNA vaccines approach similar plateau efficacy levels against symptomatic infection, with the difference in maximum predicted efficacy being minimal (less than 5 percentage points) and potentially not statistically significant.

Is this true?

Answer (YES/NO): NO